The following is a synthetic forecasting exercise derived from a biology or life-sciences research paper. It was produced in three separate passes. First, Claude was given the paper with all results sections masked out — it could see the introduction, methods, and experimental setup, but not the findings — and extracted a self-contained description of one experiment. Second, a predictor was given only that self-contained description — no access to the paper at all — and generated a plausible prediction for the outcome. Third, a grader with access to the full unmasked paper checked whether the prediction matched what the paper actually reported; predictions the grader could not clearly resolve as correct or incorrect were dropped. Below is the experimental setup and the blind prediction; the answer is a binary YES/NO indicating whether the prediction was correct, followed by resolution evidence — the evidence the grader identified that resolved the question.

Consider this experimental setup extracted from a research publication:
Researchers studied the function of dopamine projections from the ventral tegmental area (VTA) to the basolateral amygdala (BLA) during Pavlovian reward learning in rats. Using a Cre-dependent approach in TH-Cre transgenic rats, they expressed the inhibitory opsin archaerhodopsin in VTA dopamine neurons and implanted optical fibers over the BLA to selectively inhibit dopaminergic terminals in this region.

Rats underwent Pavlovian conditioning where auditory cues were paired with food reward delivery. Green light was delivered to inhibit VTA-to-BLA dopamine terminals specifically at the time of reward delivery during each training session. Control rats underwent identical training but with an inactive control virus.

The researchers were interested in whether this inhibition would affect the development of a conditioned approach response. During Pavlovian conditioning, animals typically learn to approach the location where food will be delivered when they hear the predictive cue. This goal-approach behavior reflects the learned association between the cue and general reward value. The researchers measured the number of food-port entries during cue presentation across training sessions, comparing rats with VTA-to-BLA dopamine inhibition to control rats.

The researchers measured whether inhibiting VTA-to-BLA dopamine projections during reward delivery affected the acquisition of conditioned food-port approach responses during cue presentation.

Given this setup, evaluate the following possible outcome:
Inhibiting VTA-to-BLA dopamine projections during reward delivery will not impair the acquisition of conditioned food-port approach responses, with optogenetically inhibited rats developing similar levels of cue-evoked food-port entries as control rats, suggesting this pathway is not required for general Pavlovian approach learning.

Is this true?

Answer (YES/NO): YES